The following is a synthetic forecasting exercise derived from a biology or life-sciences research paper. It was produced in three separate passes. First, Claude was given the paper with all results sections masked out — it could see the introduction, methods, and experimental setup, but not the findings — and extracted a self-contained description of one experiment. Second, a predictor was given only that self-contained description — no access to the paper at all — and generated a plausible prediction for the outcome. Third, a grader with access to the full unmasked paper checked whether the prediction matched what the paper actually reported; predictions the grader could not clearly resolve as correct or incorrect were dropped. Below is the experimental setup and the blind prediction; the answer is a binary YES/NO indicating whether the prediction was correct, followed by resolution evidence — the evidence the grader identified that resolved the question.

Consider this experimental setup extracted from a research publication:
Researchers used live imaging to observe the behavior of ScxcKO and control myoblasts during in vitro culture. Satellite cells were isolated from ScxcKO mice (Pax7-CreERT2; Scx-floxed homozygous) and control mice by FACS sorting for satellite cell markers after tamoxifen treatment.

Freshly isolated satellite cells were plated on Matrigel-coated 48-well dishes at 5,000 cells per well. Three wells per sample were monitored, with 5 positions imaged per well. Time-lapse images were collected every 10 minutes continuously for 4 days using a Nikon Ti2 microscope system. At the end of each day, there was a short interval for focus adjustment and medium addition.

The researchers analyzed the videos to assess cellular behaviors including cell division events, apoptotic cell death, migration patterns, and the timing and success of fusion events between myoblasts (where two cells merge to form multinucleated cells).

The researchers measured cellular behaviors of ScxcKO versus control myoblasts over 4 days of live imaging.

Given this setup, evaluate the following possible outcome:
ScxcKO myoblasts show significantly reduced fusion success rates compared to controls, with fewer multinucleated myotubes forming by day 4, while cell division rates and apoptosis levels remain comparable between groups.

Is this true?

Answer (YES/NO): NO